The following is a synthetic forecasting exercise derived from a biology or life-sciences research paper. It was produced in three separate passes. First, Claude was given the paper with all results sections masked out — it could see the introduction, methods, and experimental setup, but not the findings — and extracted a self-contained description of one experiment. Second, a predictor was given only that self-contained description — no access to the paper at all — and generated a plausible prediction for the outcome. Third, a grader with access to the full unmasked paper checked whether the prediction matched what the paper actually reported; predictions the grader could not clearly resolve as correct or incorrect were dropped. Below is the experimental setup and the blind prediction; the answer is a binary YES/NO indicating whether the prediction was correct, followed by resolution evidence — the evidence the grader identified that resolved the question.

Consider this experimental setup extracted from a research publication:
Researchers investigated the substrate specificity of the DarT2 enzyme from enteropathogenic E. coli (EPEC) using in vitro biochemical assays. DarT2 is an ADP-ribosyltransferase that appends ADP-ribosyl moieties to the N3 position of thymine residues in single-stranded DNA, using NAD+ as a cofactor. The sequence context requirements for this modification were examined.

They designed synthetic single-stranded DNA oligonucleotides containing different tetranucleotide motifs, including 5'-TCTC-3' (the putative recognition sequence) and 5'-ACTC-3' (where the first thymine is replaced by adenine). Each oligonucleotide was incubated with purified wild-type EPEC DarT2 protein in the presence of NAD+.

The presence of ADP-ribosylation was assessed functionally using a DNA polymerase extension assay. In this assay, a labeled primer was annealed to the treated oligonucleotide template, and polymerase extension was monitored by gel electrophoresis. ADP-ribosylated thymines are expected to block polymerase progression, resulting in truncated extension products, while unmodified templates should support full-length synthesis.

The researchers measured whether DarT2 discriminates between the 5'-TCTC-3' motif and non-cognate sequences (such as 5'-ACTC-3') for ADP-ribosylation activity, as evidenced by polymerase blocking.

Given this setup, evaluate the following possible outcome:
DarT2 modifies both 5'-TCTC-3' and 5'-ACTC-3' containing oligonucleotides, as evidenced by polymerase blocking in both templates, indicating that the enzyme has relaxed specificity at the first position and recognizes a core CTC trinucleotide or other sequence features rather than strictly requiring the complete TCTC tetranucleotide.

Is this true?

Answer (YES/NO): NO